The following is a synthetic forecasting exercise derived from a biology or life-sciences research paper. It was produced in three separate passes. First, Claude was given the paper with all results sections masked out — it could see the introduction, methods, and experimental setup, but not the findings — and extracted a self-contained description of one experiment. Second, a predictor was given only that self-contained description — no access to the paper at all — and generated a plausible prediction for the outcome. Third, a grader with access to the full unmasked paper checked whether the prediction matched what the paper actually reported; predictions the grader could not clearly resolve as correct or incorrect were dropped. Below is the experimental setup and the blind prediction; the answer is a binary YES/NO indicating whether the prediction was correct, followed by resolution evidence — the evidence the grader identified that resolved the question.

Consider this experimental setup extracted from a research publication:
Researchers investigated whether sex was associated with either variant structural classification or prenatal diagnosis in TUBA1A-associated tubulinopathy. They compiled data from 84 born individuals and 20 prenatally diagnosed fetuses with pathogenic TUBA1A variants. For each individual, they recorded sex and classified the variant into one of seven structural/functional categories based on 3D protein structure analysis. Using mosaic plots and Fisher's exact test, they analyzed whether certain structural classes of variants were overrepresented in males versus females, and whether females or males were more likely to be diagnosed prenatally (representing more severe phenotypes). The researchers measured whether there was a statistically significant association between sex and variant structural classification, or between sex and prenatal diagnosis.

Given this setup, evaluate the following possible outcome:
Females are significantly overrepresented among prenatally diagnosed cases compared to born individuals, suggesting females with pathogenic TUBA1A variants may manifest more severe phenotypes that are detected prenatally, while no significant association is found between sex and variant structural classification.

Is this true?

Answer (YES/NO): NO